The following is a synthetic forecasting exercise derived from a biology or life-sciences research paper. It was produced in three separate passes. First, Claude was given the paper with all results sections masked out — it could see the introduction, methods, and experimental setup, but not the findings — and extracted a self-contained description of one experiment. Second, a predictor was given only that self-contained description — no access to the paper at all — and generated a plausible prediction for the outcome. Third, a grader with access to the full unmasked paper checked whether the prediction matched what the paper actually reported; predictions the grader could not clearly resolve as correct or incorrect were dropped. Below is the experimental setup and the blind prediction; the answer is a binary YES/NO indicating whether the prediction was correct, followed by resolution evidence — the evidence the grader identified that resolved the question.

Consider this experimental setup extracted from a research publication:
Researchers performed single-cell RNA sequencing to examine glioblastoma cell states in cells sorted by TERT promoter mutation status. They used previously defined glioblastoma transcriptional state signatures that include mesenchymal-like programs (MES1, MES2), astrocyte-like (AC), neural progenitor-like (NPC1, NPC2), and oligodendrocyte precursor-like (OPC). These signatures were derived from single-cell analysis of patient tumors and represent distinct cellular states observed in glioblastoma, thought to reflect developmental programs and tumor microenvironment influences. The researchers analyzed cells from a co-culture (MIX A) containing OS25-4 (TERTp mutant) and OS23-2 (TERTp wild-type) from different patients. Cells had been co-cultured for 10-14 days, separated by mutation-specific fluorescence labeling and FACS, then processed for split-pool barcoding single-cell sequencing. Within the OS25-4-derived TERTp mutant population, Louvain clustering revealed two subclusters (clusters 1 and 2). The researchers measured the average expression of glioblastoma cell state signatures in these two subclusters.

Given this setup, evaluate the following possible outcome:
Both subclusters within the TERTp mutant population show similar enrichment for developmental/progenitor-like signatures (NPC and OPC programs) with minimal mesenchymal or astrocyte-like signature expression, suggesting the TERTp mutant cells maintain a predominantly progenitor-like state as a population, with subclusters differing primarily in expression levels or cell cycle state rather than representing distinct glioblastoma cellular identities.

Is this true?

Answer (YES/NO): NO